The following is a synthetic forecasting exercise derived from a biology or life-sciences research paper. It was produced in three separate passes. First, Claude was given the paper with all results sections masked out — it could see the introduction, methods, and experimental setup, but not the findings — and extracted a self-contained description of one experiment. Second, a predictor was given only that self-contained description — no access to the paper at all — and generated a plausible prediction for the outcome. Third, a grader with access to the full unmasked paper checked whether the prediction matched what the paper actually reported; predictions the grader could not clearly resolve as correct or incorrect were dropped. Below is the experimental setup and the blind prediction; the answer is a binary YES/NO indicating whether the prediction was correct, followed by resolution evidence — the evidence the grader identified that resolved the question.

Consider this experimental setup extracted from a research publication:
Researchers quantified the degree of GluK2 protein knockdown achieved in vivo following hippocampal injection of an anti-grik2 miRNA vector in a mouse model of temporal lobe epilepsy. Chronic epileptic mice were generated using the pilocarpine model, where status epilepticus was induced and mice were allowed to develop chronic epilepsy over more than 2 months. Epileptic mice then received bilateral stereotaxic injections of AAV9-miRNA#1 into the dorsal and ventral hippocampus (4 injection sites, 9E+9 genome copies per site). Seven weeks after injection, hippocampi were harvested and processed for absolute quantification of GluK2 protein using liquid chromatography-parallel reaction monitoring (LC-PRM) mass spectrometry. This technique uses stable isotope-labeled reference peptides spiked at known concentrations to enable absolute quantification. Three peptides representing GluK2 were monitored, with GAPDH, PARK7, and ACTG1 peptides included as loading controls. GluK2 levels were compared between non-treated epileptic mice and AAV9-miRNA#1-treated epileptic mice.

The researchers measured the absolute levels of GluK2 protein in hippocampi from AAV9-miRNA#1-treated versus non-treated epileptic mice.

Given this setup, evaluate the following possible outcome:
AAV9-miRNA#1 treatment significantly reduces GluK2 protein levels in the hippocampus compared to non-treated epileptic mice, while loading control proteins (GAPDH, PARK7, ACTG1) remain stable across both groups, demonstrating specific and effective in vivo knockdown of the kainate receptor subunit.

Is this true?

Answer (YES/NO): NO